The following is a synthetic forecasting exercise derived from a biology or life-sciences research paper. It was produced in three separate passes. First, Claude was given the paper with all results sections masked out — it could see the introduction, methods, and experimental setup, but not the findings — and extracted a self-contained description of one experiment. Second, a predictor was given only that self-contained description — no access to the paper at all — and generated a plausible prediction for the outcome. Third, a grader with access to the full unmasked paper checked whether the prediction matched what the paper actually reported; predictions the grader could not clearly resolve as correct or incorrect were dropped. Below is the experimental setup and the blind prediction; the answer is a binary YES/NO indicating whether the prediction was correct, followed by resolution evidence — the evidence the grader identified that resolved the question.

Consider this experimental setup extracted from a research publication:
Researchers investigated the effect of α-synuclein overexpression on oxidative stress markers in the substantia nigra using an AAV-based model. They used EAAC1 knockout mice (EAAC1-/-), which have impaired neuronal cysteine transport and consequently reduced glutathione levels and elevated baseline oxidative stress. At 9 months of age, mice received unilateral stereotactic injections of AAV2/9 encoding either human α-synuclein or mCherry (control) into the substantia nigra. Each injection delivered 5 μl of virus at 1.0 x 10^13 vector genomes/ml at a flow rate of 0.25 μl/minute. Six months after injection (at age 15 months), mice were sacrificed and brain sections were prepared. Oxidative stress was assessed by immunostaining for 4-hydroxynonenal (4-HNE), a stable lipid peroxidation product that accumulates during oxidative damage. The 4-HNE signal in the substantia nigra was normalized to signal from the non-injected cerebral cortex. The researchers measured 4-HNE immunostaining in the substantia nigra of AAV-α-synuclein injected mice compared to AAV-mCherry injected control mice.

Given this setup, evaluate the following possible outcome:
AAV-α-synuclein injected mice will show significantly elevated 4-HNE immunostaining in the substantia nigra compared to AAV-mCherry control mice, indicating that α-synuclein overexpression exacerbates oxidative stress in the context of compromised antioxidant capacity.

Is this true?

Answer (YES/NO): YES